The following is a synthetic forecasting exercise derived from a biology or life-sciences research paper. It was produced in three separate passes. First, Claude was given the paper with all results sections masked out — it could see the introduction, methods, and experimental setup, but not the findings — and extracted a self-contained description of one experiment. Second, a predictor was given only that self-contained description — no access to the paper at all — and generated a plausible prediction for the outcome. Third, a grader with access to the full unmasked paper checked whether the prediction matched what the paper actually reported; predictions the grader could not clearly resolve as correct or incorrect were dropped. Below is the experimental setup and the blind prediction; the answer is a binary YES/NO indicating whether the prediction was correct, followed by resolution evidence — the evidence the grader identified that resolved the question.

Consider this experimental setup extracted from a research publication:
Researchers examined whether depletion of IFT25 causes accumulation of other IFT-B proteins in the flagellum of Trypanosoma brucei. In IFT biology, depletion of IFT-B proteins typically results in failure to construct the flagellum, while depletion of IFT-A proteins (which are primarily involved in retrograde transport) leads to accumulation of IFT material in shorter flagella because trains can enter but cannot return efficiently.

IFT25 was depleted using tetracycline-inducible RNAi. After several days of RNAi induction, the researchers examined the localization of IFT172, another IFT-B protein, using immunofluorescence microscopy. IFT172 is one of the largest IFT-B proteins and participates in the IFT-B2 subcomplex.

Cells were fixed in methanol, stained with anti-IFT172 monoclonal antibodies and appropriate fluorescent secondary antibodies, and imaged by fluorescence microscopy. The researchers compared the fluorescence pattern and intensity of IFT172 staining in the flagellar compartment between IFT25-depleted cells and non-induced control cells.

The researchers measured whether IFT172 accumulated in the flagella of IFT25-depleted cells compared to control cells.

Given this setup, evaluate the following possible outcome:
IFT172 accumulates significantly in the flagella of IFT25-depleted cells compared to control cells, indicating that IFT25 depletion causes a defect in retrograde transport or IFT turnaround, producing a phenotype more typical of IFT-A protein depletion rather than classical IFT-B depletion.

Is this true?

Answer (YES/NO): YES